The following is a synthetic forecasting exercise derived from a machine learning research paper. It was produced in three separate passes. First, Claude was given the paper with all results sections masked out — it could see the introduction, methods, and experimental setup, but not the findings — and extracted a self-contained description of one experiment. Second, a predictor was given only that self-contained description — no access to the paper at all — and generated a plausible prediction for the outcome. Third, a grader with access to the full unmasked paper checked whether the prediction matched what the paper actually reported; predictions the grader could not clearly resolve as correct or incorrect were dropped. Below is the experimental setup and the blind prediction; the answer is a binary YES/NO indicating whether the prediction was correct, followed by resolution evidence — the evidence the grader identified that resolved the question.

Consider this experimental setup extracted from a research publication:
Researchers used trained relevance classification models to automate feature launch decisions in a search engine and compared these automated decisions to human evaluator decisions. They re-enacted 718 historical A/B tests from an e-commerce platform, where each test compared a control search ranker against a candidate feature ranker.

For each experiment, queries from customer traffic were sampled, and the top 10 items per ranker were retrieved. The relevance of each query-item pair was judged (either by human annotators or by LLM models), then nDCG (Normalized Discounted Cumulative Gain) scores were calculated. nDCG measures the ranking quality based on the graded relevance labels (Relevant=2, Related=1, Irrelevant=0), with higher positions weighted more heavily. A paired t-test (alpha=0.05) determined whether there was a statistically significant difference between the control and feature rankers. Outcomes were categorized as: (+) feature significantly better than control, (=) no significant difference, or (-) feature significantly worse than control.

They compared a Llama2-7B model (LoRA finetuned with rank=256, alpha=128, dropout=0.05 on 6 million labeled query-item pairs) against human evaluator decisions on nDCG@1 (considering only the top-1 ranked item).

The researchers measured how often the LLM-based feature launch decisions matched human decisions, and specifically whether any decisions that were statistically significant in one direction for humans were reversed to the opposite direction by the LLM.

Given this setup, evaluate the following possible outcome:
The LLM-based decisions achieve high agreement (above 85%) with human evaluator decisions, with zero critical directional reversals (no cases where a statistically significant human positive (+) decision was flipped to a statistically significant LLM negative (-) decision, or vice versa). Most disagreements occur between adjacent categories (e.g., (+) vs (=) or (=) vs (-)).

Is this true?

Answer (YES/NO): YES